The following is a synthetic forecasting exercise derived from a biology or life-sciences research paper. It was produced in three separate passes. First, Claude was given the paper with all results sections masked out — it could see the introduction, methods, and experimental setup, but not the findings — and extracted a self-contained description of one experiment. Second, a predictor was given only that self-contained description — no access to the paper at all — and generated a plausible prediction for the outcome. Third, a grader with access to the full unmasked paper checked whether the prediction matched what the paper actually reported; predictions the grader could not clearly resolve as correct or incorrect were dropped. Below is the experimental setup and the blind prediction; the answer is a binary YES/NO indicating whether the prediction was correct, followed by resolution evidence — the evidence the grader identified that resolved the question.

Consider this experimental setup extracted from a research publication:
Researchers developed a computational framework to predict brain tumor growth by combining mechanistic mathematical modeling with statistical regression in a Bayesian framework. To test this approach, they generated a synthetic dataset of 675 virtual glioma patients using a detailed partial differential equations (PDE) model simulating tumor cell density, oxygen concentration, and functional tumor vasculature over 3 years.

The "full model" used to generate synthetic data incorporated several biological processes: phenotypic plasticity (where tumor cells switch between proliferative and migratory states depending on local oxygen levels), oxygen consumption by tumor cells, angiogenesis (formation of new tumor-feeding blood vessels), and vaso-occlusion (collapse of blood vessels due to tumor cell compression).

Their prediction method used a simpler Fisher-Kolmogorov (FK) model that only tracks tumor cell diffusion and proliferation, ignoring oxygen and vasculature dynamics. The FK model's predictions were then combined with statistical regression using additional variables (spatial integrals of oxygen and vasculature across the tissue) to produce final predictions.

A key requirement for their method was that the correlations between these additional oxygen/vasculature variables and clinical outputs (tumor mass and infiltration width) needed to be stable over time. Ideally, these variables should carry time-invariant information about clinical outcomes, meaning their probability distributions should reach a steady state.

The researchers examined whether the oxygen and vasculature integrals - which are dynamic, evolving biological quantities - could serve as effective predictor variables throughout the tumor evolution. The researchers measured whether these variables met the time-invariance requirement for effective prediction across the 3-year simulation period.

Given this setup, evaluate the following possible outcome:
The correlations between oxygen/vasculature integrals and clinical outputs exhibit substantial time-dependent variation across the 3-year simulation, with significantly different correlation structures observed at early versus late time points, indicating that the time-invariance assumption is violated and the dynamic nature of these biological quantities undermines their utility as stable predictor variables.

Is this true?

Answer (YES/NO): NO